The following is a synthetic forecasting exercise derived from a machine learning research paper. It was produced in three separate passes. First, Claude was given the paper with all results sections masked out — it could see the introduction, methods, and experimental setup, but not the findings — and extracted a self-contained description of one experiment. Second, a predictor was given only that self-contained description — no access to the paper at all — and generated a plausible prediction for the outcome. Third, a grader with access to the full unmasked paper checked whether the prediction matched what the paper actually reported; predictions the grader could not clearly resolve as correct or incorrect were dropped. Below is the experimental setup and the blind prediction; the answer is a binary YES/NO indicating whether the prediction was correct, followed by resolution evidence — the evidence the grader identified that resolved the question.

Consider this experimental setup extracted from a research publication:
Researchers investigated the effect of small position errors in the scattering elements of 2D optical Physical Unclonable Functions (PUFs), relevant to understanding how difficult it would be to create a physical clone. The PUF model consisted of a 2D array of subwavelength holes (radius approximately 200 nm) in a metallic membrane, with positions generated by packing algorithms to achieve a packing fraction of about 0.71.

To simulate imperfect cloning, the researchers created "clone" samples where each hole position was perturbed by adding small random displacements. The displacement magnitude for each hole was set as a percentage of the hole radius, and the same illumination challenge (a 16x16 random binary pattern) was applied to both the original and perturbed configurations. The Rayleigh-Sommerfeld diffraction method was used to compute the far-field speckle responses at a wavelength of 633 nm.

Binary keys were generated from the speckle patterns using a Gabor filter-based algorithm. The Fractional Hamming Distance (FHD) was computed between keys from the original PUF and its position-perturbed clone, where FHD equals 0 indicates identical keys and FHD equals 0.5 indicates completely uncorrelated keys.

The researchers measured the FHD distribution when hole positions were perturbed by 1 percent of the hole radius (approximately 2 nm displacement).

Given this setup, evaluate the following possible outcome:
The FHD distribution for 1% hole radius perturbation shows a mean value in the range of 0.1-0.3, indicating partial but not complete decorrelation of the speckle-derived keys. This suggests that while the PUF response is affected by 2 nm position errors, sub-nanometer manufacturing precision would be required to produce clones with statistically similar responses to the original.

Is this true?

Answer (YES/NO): YES